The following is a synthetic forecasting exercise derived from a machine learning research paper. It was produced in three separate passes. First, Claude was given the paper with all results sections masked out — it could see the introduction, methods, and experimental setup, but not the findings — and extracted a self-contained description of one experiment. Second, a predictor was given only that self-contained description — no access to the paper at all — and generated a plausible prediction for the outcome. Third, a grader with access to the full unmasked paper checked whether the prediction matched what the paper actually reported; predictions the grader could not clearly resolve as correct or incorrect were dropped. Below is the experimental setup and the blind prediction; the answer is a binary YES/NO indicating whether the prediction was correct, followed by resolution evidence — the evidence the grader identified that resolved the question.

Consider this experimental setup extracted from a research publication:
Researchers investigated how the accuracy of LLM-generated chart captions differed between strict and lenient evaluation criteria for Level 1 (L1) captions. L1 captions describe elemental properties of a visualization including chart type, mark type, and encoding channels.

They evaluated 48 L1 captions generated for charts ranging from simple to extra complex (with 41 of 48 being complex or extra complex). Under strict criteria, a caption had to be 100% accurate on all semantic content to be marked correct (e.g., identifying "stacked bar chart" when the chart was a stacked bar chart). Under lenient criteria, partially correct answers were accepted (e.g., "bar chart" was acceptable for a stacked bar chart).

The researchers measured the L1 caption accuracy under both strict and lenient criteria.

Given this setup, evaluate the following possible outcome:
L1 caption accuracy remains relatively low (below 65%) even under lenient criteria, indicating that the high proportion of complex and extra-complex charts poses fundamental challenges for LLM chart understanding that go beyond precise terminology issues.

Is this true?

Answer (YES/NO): NO